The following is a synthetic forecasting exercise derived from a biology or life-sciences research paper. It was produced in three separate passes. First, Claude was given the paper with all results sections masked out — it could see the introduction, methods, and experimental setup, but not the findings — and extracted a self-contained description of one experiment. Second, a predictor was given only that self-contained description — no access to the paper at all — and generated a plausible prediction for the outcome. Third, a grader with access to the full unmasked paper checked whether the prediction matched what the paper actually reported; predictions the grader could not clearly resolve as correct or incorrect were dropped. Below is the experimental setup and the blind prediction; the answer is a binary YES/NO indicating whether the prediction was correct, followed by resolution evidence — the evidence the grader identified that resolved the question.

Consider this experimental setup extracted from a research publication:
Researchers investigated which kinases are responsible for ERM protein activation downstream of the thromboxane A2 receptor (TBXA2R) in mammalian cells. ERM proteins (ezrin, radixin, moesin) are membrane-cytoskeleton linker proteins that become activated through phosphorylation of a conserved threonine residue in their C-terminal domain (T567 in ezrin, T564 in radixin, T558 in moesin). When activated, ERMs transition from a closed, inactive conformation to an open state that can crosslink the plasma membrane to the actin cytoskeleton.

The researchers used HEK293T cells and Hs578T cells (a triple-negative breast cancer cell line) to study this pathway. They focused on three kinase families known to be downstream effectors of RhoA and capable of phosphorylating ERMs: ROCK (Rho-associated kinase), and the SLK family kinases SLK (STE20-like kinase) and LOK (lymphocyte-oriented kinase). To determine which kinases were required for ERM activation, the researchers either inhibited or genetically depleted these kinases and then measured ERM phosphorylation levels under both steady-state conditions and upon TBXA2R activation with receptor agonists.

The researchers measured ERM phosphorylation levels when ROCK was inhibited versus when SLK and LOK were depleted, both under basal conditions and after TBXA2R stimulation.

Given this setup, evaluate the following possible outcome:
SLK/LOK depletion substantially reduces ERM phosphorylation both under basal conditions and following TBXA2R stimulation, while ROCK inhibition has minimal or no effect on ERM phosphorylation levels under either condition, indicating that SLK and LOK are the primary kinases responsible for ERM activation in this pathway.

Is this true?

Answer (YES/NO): YES